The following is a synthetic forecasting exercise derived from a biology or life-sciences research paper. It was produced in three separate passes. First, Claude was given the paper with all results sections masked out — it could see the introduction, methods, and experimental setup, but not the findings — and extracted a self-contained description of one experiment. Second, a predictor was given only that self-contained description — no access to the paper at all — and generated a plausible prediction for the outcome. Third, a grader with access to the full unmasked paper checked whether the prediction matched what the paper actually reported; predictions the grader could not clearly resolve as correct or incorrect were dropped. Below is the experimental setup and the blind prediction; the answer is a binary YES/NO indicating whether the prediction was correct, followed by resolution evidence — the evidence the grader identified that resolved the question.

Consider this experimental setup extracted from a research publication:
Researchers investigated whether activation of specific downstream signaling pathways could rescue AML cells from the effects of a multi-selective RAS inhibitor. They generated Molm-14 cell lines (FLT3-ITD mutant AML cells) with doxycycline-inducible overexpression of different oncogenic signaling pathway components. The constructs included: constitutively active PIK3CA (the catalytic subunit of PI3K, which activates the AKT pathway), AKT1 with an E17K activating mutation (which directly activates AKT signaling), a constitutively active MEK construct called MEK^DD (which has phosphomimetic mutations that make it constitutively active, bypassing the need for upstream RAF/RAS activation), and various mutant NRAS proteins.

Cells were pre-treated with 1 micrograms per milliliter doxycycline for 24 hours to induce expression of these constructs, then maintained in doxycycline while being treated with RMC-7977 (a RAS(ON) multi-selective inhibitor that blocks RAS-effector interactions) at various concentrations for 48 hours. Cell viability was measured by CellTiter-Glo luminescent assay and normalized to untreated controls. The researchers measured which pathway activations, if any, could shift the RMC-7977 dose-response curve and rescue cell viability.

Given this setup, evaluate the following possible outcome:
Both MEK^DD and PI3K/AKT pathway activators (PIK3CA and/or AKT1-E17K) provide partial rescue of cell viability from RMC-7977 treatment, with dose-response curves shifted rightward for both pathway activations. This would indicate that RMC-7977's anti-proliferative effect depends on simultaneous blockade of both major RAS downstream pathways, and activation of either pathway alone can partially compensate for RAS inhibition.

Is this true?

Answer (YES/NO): NO